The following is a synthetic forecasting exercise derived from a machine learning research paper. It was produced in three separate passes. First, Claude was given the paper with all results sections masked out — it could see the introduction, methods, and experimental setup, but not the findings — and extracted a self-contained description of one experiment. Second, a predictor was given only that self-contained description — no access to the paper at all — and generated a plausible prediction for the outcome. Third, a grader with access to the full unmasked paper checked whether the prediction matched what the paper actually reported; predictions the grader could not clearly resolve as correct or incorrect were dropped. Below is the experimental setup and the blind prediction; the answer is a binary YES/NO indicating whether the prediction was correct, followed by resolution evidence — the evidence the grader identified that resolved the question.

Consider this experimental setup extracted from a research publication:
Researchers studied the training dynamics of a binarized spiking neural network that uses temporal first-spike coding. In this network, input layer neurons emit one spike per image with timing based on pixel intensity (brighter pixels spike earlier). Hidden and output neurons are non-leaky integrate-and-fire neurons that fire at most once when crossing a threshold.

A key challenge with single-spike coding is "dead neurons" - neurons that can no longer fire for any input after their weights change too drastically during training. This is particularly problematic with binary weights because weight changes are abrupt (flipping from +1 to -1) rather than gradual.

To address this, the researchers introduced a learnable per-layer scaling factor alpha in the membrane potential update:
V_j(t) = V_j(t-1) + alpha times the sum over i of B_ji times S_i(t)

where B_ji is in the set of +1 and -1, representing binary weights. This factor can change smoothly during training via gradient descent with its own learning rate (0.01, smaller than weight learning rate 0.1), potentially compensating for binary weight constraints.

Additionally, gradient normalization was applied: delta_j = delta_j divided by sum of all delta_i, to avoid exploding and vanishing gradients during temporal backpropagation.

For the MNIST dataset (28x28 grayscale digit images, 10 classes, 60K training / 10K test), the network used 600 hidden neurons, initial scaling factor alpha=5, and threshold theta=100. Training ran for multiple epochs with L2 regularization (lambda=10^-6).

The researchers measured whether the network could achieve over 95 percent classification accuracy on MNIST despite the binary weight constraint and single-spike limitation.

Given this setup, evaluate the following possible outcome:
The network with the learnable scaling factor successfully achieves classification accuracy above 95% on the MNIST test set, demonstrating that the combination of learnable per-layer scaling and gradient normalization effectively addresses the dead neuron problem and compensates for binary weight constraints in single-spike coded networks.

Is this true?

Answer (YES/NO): YES